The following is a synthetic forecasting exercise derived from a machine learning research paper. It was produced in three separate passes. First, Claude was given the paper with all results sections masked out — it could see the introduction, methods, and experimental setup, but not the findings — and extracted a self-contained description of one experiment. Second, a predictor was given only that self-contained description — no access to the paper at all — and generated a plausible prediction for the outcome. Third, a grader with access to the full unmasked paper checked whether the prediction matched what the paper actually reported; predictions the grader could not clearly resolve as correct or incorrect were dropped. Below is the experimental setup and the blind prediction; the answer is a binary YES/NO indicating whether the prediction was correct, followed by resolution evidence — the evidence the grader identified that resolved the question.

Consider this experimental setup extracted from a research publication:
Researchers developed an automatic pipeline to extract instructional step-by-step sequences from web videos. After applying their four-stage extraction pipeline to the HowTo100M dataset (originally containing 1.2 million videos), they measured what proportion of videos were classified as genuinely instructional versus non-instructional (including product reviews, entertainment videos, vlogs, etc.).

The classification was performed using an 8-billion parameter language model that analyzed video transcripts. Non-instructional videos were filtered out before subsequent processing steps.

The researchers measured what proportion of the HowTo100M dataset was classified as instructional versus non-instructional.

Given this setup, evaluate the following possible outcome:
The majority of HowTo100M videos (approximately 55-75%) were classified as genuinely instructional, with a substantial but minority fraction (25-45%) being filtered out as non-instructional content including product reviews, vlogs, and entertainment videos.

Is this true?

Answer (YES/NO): YES